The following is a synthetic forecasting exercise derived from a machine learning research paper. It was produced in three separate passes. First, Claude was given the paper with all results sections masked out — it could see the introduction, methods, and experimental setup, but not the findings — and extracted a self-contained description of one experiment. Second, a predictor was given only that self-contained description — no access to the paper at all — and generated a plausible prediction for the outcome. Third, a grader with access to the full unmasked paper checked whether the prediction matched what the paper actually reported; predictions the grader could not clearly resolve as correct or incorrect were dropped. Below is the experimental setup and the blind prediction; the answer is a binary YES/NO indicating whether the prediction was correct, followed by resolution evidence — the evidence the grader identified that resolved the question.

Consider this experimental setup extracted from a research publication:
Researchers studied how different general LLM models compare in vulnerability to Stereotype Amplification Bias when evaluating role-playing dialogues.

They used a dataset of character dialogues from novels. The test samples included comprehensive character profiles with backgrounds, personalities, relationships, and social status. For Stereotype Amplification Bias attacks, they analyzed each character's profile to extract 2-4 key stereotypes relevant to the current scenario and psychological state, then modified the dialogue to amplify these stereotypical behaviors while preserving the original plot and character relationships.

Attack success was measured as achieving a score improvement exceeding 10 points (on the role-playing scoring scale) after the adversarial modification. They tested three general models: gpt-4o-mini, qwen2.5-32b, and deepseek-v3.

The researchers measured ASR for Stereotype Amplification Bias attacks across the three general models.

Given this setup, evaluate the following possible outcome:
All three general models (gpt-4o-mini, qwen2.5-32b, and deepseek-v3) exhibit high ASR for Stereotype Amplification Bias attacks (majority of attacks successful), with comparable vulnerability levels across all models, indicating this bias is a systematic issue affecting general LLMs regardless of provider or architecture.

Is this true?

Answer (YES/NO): NO